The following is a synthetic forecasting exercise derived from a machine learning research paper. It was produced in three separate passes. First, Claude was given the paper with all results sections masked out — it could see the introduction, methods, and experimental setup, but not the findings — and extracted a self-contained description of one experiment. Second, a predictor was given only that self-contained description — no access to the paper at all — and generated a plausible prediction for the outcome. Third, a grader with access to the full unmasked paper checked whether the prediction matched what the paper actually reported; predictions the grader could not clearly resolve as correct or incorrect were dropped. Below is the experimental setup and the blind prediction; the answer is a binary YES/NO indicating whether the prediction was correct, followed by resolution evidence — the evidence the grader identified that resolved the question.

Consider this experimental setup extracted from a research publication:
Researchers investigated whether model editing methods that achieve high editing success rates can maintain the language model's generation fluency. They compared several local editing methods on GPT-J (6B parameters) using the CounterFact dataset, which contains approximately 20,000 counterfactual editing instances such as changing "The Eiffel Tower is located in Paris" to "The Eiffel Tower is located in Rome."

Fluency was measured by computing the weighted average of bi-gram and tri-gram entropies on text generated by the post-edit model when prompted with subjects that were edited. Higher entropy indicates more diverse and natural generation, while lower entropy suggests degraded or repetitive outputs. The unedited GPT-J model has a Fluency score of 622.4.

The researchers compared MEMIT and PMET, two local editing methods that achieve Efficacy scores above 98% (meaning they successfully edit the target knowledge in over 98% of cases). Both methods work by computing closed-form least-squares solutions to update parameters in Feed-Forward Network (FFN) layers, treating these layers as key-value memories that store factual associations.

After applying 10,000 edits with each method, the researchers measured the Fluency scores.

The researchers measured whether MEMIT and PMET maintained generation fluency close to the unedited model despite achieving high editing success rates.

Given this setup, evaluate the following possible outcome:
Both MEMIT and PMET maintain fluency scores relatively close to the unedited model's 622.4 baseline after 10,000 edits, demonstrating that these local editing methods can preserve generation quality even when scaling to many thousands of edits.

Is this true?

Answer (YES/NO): YES